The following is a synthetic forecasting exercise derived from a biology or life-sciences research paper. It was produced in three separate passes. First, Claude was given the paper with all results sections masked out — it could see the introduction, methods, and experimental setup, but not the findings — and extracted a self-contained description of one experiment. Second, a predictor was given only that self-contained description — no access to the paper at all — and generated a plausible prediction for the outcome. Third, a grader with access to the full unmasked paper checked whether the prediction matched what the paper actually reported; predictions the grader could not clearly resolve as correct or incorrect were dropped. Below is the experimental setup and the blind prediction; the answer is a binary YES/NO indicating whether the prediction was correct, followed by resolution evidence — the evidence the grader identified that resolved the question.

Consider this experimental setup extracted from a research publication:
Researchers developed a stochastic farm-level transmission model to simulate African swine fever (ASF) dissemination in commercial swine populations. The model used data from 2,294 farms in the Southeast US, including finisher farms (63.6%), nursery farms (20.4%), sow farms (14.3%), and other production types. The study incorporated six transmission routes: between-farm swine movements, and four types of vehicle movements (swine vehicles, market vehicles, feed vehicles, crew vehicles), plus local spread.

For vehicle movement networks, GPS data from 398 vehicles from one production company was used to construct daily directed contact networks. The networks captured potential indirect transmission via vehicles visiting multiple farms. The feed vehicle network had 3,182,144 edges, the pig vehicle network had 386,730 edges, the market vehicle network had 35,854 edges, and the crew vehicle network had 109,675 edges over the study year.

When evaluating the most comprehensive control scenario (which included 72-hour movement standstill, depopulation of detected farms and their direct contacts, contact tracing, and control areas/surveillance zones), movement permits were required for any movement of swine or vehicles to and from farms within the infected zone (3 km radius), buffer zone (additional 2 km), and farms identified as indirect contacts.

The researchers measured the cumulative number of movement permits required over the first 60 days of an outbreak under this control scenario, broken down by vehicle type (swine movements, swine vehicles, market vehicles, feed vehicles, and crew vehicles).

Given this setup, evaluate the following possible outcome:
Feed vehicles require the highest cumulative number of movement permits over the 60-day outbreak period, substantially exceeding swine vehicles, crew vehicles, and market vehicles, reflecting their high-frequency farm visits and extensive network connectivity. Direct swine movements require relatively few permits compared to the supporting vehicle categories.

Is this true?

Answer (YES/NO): YES